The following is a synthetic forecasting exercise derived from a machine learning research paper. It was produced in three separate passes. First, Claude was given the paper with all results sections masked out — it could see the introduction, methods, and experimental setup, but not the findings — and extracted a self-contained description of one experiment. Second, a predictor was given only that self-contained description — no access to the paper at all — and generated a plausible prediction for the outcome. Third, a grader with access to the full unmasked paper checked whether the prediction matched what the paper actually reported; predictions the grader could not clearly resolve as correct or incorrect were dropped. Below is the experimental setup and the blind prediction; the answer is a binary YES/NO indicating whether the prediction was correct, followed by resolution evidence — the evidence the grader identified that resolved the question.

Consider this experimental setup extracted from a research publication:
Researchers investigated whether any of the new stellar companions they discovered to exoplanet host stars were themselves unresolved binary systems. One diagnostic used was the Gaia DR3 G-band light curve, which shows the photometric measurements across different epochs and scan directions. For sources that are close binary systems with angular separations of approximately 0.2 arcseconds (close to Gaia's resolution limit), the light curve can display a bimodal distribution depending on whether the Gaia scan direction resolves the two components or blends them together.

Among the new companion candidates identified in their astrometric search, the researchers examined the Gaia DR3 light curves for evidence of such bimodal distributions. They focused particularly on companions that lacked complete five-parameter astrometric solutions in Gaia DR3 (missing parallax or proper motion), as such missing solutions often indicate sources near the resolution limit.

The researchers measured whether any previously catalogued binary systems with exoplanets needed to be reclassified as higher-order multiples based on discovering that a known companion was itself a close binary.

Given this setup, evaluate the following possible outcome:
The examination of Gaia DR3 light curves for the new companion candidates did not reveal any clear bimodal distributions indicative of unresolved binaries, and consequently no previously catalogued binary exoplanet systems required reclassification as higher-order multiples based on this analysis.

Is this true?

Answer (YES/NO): NO